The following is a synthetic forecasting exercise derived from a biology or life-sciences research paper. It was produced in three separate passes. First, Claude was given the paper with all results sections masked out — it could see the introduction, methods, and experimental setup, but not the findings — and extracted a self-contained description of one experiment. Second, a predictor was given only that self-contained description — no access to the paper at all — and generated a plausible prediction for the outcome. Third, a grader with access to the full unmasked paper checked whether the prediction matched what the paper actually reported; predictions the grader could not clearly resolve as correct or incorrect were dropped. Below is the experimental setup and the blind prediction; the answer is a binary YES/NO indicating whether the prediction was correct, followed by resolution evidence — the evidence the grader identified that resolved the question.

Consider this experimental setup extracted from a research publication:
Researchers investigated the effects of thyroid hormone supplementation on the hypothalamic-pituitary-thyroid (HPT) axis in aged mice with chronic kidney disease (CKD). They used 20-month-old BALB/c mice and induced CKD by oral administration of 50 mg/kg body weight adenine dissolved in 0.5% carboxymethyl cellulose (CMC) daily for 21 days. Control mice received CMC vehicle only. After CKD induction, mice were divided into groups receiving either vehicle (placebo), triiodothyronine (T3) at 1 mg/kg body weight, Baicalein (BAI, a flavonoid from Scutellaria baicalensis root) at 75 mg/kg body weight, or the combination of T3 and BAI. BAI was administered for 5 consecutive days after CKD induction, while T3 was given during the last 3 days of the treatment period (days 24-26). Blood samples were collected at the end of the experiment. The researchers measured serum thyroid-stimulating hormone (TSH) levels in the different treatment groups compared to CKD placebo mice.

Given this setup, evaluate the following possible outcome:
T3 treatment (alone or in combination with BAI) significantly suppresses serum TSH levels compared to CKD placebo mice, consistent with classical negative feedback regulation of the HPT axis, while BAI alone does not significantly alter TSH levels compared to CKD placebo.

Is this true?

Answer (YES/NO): YES